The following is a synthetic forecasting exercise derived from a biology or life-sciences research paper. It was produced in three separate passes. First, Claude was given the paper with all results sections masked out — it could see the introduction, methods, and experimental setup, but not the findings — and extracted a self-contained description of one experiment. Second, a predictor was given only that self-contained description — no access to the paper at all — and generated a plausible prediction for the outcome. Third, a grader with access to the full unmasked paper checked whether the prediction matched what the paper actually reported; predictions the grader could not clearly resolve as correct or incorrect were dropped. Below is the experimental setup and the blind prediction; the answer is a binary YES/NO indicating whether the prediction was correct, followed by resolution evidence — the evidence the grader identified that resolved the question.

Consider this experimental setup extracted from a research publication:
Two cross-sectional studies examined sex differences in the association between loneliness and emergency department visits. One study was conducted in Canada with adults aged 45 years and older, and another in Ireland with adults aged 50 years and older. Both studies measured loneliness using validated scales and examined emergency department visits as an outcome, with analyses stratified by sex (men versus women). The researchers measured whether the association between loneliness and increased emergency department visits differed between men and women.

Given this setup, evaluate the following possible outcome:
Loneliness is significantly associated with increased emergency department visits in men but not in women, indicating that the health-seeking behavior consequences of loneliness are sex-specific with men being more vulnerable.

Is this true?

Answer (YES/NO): NO